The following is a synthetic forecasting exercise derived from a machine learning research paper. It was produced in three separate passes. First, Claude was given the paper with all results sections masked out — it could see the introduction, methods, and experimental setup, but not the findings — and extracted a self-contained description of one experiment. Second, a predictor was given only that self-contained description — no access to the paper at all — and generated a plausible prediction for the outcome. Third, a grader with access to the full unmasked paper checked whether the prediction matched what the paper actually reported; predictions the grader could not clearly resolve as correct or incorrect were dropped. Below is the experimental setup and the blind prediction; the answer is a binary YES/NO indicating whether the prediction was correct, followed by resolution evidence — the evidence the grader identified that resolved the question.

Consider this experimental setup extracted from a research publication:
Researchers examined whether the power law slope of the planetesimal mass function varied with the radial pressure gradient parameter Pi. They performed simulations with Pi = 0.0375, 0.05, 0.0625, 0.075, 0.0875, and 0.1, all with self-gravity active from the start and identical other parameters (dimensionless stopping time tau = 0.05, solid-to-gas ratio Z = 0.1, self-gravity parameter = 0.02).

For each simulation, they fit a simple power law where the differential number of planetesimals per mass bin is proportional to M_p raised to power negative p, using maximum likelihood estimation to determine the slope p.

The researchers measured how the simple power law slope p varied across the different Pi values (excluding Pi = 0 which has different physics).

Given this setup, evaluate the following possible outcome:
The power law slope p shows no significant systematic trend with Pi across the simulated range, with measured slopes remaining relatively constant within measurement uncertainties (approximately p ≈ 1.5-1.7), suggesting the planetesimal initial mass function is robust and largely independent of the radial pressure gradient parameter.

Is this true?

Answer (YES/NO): YES